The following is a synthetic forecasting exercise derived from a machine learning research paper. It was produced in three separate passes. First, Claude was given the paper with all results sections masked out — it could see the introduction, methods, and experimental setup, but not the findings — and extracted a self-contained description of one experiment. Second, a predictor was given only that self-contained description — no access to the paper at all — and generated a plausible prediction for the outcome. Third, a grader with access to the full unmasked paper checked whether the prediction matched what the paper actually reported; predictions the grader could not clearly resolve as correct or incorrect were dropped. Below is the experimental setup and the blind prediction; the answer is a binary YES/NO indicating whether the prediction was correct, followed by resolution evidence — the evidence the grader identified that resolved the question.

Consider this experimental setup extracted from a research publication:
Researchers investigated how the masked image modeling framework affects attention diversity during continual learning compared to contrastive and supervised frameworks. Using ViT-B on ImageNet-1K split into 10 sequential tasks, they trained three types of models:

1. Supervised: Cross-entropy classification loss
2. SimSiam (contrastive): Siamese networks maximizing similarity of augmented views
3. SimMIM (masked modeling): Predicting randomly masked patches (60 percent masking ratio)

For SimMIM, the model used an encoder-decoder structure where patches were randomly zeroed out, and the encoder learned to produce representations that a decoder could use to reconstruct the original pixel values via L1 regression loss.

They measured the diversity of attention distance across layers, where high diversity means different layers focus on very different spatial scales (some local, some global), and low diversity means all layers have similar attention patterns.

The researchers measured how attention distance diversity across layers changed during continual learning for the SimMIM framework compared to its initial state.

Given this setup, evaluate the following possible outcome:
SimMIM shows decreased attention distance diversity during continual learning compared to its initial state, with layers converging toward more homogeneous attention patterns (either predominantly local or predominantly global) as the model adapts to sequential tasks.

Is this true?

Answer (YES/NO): YES